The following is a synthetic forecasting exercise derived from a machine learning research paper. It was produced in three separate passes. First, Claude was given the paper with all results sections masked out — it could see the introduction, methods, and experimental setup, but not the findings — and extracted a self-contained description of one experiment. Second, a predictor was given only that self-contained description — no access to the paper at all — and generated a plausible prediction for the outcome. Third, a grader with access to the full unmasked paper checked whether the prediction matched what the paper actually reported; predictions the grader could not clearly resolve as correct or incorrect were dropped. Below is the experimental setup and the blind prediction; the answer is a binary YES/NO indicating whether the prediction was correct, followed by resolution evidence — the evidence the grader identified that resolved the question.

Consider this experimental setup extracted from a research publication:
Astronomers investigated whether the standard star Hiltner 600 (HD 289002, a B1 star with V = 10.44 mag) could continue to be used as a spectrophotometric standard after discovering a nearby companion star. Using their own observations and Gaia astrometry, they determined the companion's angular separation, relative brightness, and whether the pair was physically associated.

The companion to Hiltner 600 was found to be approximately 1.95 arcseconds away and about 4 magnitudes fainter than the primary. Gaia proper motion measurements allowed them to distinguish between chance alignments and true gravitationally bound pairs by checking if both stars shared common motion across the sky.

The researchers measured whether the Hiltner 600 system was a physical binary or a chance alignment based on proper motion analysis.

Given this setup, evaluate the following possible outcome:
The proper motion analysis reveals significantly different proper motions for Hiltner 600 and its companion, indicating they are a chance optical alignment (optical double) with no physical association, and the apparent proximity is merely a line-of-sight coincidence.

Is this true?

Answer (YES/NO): NO